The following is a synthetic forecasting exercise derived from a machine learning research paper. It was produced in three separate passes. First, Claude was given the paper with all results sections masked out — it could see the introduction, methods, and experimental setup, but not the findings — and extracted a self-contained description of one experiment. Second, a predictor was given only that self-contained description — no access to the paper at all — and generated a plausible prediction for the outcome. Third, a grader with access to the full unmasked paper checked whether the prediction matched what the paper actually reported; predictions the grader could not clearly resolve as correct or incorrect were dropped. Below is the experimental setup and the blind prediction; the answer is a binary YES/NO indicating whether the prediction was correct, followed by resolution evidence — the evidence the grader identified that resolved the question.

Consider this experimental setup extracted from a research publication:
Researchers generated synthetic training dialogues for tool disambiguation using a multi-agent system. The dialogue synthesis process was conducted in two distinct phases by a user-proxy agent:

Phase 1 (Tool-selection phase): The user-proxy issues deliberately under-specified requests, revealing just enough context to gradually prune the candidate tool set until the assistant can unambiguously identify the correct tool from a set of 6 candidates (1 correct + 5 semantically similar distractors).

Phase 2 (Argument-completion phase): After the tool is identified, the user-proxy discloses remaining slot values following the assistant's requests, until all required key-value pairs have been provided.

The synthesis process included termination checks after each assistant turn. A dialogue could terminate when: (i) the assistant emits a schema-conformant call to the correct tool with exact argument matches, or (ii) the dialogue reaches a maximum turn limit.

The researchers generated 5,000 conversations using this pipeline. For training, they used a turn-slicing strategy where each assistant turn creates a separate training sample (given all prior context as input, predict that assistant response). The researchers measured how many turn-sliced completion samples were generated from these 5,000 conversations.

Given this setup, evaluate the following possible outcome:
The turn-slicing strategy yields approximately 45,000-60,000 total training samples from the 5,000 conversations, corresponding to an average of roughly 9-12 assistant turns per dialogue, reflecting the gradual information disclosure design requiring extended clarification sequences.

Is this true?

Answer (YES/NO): NO